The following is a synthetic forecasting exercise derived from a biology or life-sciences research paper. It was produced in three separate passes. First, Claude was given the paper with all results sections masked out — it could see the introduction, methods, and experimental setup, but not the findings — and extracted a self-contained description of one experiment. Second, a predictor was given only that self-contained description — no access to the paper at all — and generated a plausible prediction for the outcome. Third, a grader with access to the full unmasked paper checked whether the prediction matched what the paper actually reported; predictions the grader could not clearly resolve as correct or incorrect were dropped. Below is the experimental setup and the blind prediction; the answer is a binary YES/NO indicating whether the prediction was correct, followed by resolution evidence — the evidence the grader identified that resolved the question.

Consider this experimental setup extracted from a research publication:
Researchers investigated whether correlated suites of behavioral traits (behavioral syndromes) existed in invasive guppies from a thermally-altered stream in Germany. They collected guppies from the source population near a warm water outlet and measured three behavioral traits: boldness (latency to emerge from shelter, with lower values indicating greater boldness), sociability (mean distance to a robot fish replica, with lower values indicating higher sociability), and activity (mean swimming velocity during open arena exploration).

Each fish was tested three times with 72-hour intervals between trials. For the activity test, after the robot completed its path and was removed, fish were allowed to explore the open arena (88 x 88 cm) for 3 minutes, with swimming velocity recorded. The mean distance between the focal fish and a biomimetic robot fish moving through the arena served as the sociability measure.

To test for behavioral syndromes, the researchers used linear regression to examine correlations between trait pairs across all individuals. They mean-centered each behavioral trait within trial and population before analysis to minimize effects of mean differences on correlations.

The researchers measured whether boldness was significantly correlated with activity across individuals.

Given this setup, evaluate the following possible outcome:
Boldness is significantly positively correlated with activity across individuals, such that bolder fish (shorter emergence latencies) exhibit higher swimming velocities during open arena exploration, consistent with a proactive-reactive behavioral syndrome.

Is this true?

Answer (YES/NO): NO